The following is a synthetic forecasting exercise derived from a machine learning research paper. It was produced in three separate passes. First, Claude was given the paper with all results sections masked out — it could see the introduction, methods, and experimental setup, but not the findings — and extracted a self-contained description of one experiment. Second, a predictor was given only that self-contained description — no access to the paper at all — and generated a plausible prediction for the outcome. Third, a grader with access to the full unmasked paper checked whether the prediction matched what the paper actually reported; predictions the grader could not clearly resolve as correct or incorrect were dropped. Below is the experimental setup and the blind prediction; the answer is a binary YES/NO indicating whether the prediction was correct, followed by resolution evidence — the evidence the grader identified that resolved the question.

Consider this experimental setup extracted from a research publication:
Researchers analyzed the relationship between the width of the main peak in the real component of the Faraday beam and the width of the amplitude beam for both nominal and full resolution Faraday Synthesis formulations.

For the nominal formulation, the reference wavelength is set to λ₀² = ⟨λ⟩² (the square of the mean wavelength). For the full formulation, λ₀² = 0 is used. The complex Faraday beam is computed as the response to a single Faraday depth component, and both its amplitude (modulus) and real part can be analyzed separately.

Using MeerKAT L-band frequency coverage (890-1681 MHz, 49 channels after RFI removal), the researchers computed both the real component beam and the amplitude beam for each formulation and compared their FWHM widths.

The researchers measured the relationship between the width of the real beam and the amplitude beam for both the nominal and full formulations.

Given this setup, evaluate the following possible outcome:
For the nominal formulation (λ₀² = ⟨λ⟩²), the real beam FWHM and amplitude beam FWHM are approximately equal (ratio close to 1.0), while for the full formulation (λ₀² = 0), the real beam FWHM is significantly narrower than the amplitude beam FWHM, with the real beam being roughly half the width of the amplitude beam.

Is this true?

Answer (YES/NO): NO